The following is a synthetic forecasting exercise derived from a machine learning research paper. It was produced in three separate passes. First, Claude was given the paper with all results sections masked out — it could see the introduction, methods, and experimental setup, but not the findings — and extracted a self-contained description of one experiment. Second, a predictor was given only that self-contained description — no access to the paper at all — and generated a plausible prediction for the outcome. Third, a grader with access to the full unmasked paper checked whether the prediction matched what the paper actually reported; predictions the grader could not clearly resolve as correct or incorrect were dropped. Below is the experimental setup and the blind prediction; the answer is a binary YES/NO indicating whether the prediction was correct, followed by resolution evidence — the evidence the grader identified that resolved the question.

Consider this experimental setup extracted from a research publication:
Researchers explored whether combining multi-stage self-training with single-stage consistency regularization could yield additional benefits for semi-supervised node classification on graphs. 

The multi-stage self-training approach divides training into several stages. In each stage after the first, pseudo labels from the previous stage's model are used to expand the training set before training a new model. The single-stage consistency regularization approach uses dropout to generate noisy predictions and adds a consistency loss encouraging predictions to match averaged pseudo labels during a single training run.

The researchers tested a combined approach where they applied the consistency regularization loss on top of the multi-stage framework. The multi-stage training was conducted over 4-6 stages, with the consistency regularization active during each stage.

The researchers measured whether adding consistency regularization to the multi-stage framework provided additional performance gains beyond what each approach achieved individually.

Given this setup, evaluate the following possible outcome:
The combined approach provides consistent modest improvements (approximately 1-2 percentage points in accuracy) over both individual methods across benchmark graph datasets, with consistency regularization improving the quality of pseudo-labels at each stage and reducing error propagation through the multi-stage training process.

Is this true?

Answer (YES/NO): NO